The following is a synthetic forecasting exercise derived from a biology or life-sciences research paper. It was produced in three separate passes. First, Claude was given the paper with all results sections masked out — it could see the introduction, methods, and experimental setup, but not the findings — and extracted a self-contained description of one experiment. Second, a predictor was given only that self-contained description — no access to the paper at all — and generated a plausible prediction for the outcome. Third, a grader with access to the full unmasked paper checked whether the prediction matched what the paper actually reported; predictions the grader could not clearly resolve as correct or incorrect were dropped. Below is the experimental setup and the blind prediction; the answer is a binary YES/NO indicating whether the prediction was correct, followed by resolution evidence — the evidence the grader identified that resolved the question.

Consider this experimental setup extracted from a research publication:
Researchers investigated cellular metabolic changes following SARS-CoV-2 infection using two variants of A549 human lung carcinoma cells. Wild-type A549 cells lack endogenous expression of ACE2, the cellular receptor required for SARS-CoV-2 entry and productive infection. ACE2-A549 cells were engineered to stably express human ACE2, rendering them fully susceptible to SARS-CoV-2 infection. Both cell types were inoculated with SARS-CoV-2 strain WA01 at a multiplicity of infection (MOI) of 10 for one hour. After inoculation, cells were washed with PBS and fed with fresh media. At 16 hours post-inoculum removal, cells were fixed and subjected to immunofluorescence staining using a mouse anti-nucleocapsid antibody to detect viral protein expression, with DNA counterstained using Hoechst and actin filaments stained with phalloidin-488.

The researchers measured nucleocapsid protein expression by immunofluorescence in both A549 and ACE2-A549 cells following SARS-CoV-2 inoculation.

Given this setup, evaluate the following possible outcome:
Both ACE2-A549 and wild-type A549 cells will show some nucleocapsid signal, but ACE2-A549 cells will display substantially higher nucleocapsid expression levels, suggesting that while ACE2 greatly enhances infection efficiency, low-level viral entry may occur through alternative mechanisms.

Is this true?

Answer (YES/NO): NO